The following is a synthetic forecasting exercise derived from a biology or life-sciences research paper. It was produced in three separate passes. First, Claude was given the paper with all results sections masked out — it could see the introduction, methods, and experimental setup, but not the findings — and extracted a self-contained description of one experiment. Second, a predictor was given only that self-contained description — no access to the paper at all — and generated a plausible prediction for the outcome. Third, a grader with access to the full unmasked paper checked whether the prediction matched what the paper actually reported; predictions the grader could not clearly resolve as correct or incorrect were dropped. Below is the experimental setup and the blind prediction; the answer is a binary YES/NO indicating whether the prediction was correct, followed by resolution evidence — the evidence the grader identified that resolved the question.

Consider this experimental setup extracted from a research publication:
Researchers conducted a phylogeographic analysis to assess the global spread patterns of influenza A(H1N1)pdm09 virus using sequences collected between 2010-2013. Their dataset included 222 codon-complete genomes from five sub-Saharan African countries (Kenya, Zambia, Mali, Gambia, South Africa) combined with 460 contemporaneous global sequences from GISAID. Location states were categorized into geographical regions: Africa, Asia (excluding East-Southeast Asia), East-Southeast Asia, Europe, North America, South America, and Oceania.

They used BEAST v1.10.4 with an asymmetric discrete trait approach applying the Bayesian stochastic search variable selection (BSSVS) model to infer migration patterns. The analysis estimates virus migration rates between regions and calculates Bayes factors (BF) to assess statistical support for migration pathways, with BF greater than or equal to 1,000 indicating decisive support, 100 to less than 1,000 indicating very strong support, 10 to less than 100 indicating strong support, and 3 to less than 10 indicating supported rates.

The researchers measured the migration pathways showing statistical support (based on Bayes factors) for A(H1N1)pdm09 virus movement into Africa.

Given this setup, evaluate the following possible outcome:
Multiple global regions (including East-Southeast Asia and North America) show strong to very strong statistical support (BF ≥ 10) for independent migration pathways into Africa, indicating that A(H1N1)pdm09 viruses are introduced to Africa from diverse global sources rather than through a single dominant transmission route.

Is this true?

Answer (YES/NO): NO